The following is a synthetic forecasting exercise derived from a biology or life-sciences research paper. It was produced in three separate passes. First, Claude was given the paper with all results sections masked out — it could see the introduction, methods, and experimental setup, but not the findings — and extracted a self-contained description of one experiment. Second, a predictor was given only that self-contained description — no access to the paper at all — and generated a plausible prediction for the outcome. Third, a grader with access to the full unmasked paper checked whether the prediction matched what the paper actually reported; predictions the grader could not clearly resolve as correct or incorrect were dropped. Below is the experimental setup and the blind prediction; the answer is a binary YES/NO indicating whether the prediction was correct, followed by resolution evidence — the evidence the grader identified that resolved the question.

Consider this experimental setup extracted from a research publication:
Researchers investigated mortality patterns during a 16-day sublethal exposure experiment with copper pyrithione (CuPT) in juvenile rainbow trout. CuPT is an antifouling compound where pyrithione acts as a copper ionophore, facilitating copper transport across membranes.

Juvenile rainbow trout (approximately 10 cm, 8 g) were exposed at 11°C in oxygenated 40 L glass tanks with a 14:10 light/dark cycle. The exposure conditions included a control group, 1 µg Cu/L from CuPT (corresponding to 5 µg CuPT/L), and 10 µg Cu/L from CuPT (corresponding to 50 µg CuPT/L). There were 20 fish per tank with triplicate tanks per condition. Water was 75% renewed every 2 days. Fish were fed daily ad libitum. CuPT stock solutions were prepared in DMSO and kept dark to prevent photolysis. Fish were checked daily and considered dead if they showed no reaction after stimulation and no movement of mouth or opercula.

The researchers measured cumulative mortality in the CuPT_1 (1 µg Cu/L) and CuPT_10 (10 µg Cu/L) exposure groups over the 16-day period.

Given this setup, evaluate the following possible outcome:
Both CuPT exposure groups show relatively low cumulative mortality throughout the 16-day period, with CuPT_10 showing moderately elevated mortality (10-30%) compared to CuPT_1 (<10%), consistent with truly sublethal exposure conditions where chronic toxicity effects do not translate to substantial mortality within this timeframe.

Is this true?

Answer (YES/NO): NO